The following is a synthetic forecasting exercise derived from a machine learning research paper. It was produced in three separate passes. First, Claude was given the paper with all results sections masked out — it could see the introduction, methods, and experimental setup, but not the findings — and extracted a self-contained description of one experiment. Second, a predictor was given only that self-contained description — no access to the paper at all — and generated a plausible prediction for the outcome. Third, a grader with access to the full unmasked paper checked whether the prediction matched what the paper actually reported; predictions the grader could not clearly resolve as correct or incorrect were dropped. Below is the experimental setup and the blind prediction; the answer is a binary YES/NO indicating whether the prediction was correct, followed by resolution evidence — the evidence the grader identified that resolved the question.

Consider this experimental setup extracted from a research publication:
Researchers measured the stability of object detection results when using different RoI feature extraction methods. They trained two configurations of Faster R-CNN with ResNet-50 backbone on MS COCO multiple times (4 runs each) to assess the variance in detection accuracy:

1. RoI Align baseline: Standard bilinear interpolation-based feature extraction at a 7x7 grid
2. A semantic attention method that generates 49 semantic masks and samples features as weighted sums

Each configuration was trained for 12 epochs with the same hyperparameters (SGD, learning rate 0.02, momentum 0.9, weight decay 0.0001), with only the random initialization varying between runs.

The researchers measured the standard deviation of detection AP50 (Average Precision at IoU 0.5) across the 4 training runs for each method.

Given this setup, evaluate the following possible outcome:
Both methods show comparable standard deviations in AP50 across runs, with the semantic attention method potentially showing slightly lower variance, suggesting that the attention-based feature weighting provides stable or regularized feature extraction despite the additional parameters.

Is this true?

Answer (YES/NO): NO